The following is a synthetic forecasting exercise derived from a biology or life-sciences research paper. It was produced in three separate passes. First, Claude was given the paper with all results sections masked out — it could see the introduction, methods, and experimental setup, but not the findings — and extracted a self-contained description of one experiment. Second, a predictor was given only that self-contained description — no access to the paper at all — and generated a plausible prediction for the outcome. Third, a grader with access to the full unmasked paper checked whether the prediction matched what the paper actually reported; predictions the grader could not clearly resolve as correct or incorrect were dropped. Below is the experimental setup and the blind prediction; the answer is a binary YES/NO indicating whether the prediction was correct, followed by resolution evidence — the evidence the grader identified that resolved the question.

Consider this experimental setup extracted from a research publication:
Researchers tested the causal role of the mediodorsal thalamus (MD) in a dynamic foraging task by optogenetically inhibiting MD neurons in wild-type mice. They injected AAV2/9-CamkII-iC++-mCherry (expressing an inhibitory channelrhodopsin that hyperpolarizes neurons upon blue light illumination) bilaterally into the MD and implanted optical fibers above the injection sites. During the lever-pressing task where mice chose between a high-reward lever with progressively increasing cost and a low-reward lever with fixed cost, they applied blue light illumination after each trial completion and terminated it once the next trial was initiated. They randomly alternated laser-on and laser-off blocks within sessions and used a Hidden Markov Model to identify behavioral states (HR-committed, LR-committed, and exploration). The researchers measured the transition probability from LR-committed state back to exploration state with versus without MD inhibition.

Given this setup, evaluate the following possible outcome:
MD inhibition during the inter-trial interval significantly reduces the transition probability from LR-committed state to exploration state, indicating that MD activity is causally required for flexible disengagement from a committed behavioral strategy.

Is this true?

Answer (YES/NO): NO